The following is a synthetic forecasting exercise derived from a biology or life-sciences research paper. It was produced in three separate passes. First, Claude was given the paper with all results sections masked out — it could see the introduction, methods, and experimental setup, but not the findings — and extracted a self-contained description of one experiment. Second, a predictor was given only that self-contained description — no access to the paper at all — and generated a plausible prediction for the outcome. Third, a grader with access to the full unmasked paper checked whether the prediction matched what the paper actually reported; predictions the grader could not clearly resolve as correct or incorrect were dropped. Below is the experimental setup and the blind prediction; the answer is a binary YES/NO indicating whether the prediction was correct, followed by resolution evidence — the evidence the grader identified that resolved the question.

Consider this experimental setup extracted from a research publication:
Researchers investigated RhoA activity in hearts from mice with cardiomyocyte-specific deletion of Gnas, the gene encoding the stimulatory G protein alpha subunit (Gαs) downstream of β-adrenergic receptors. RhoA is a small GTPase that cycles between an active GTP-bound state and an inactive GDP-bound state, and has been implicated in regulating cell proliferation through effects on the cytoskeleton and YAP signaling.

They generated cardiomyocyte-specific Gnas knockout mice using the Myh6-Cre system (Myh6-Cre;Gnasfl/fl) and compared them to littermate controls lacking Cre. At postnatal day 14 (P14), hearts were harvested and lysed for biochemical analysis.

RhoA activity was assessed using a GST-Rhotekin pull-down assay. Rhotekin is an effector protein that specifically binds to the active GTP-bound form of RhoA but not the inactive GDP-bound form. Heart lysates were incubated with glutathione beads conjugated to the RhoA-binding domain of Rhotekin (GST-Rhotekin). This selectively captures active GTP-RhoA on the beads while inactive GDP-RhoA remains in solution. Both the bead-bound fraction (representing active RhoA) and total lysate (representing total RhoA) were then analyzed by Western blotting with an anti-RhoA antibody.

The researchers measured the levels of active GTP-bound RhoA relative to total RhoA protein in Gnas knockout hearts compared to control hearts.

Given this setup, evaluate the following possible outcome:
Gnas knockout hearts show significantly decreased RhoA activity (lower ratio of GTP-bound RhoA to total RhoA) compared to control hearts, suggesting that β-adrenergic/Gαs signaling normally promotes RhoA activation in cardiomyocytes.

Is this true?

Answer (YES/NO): NO